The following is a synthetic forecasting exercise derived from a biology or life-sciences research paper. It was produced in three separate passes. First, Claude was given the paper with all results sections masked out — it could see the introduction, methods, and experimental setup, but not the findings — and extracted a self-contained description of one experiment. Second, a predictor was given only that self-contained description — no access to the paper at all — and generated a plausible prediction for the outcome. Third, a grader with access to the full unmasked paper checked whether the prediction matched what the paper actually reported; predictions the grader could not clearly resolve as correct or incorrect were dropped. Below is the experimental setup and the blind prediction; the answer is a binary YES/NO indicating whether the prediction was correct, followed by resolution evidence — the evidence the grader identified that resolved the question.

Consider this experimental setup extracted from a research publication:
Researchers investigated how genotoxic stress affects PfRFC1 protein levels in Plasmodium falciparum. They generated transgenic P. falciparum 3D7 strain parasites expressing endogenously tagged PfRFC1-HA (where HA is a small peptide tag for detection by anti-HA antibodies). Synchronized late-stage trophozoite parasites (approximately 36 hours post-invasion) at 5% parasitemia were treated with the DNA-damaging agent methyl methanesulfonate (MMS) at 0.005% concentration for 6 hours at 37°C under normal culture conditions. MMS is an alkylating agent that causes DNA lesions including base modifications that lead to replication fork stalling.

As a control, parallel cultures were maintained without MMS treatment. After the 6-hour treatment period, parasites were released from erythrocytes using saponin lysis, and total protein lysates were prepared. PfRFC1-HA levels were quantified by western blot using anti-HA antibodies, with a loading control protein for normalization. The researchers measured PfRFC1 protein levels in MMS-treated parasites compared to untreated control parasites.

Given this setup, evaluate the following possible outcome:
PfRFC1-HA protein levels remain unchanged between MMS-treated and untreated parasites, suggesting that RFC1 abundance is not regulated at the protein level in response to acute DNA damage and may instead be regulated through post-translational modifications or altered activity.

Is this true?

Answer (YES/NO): NO